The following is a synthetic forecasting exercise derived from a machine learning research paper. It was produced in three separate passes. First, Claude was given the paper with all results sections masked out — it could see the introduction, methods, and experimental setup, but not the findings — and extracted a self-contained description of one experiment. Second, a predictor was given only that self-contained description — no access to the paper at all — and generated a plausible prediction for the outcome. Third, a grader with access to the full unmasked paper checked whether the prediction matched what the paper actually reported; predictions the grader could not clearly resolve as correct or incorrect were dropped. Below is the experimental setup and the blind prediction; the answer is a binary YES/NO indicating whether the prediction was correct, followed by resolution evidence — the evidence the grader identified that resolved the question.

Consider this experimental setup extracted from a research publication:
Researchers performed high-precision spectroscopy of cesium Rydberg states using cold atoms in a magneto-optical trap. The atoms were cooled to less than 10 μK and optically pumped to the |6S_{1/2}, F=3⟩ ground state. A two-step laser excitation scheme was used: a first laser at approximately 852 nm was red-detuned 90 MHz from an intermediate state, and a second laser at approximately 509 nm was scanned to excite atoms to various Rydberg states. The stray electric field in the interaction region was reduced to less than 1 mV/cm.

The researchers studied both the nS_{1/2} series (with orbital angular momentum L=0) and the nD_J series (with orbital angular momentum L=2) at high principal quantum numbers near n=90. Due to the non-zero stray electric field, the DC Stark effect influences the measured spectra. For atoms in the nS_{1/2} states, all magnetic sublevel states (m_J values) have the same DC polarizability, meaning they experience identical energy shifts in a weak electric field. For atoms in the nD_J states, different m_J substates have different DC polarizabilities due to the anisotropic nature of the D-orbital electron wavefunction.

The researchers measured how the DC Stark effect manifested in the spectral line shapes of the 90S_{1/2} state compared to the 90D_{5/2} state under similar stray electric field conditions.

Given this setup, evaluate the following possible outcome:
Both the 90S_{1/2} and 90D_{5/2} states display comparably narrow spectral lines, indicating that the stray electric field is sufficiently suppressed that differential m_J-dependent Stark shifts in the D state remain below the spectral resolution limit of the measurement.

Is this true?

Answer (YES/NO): NO